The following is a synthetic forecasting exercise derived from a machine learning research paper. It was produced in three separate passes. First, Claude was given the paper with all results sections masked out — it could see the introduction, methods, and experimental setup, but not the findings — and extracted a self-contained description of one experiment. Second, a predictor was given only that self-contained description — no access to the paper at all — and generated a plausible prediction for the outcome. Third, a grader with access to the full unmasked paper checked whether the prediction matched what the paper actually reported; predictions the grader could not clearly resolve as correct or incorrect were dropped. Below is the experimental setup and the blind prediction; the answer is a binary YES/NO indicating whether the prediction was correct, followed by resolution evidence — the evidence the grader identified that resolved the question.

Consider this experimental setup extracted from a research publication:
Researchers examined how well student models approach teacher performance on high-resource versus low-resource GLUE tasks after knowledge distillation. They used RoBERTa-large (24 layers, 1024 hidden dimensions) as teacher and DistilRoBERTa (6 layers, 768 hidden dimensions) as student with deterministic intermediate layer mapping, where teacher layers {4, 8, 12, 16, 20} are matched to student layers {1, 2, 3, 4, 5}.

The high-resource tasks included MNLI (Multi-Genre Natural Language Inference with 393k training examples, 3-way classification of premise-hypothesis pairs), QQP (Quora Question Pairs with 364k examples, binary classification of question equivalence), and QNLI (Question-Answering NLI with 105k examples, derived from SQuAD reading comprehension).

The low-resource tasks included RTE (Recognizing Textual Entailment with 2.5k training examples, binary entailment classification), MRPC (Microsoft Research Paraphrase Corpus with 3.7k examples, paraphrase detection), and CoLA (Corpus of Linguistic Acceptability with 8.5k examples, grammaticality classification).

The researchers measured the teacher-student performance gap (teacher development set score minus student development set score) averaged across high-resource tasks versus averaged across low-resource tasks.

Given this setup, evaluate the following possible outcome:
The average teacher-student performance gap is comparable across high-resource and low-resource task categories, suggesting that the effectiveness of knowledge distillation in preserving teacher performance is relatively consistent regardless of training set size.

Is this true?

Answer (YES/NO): NO